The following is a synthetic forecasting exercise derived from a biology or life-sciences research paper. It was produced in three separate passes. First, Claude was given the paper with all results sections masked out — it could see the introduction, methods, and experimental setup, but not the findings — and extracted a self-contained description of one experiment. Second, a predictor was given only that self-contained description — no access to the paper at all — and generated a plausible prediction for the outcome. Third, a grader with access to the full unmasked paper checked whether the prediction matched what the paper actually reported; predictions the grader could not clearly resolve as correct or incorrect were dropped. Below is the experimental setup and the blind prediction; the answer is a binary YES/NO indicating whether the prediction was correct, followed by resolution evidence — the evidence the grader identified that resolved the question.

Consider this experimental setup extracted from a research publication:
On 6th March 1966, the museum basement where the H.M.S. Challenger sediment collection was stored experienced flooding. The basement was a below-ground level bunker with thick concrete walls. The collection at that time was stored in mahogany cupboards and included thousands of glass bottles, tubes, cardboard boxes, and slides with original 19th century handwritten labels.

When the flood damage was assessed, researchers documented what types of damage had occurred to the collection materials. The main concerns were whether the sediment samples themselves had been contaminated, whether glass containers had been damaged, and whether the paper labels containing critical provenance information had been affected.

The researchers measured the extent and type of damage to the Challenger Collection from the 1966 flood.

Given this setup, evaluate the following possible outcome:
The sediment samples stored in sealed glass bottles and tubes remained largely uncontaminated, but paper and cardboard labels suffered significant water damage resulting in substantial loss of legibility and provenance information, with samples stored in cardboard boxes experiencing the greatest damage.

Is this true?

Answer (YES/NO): NO